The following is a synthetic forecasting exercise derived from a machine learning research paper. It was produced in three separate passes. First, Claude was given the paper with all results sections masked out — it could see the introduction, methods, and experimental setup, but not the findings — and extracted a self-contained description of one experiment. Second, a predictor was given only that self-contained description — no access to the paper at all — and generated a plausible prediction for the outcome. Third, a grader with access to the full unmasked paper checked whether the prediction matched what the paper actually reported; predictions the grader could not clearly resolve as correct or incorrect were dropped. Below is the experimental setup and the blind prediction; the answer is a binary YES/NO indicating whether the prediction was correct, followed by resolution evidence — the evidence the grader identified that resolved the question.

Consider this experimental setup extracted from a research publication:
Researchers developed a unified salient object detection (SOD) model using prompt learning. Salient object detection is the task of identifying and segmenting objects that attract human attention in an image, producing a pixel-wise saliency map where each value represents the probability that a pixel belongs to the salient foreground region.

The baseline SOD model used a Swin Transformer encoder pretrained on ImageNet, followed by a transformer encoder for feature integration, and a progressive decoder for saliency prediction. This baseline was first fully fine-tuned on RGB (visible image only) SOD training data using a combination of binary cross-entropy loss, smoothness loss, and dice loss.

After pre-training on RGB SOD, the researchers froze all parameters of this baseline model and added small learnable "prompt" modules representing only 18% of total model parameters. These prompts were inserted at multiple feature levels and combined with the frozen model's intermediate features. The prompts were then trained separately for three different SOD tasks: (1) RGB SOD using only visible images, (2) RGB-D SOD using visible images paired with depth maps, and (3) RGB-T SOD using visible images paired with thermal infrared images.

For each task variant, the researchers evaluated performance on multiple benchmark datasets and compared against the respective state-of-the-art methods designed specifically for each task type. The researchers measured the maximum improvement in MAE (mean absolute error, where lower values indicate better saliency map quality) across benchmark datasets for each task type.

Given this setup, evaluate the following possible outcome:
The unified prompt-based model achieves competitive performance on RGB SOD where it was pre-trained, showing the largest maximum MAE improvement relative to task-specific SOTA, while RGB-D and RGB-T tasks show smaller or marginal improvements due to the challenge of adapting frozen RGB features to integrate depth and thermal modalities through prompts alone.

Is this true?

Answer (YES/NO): NO